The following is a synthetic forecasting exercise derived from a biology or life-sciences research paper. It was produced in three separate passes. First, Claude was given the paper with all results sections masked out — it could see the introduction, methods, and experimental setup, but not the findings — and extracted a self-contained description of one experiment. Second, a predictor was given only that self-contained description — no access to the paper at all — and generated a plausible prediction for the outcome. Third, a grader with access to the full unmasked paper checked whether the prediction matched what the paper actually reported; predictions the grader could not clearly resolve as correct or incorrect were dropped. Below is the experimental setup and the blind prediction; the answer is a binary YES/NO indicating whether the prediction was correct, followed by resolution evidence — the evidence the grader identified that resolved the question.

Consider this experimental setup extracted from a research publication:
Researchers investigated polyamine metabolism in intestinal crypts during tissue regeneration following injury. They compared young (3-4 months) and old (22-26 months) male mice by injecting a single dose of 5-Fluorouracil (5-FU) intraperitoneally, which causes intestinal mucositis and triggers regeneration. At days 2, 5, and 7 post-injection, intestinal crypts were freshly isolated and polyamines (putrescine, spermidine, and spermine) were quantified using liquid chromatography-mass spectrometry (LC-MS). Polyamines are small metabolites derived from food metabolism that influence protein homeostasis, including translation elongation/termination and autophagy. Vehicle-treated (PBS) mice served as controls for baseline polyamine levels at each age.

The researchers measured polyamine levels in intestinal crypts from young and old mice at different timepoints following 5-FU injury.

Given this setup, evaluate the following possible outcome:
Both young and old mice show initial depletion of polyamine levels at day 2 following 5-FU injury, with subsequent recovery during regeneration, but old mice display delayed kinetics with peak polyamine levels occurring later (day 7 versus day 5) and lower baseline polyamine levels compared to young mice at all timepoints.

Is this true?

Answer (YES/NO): NO